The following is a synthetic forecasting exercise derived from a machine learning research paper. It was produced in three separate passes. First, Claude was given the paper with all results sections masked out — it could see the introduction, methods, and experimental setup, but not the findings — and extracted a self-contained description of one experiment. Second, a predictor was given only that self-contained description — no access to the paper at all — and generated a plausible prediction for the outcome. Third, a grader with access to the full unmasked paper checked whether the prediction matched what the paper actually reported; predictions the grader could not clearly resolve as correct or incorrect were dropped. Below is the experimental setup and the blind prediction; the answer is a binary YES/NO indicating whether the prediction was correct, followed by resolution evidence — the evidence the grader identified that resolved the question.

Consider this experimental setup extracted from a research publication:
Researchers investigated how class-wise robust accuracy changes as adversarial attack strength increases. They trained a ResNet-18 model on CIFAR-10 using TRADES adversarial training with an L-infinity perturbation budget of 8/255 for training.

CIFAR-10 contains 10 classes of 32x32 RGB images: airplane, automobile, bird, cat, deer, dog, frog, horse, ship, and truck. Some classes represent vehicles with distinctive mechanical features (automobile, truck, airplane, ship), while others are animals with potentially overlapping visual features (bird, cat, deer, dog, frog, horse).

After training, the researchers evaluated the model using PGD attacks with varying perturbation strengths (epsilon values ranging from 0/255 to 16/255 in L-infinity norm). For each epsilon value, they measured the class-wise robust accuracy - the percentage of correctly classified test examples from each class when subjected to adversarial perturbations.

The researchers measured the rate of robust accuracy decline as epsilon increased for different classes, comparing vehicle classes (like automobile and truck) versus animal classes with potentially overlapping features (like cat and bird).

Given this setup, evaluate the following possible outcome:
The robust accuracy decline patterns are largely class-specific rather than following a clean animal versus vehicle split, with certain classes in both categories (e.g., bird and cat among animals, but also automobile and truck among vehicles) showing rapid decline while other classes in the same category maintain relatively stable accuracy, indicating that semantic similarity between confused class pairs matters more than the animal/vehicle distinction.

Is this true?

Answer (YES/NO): NO